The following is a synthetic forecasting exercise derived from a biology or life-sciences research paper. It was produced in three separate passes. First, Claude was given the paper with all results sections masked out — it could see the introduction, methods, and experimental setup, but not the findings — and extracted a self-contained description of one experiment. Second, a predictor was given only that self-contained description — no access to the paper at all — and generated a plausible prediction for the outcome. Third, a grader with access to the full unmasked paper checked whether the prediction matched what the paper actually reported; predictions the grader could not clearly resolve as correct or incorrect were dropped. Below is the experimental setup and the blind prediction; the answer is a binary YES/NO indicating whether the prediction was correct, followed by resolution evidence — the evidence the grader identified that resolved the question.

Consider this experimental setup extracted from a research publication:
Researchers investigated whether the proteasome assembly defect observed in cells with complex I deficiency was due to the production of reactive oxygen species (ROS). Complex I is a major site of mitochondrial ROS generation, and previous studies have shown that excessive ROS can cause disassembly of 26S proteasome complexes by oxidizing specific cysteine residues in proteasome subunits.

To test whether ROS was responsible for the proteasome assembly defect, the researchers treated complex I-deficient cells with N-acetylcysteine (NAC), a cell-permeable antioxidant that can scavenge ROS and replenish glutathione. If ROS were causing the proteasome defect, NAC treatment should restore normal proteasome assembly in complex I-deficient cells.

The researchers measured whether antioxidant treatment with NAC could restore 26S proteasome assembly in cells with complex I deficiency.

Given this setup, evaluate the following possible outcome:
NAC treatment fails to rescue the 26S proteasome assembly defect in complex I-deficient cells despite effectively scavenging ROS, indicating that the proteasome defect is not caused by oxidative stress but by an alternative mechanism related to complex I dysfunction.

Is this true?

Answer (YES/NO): YES